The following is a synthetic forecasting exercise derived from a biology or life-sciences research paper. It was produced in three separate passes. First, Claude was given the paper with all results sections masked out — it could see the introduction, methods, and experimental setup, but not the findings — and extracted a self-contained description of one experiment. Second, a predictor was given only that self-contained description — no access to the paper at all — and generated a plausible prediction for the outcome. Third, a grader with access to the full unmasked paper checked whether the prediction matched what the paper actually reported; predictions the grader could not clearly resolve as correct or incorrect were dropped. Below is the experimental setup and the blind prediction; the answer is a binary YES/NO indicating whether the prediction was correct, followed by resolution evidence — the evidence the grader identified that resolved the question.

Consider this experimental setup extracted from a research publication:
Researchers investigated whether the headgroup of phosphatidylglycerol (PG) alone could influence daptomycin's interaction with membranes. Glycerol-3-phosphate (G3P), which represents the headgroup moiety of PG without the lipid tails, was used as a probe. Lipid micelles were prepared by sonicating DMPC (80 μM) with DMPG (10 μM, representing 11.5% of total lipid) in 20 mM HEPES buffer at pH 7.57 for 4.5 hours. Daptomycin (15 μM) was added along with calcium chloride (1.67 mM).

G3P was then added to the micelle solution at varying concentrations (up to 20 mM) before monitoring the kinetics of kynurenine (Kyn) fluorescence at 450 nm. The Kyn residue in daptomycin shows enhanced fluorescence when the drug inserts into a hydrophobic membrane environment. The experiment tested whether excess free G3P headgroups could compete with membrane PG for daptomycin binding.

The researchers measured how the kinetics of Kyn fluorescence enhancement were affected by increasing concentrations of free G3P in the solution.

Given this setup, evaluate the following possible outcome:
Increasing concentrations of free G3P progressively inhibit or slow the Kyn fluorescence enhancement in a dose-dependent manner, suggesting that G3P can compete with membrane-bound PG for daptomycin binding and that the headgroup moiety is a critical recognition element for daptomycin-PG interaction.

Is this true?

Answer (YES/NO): NO